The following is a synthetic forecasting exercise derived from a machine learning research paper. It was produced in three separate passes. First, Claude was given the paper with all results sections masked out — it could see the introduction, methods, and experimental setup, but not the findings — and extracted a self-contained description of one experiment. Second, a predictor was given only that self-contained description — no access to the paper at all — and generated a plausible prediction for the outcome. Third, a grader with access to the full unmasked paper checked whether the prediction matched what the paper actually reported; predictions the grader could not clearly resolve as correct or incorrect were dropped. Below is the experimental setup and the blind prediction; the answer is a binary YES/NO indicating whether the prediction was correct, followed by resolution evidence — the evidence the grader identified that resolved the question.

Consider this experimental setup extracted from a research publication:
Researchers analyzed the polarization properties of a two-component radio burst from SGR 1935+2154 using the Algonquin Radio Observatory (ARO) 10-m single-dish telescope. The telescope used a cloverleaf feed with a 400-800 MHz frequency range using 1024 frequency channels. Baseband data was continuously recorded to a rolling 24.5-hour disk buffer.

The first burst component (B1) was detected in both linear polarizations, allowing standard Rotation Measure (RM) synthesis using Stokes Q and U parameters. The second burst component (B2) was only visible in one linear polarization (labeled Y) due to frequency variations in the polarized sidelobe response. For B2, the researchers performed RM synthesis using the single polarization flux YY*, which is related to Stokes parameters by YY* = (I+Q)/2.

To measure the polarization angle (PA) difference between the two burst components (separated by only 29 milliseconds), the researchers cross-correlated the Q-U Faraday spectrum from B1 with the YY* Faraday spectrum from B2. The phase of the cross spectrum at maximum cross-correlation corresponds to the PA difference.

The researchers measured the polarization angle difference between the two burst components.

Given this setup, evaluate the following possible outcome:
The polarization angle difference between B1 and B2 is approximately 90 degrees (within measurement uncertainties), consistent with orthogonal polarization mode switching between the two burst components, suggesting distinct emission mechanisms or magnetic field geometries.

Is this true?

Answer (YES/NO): NO